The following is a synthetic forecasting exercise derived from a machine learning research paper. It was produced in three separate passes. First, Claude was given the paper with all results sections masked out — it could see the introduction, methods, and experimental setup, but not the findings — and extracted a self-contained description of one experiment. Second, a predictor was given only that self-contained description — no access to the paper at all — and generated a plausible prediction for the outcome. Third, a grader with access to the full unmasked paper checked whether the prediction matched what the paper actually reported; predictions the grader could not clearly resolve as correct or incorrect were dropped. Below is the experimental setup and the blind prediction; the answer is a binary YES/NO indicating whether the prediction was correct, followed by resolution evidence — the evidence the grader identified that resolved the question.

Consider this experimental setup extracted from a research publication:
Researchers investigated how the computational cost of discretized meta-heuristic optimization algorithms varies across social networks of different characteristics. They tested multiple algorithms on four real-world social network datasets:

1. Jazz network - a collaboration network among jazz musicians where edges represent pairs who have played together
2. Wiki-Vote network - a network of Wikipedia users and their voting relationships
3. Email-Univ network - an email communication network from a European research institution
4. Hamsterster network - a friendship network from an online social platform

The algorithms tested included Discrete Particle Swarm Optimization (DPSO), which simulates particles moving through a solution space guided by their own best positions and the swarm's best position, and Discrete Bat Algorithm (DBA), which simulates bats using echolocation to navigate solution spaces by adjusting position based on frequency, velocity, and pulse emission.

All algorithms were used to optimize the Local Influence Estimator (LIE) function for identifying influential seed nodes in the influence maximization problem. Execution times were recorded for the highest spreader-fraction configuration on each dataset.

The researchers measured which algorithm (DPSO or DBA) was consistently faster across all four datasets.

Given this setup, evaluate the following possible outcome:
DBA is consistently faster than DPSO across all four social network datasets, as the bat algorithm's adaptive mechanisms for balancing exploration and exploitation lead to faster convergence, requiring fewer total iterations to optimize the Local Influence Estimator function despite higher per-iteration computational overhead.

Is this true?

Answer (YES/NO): NO